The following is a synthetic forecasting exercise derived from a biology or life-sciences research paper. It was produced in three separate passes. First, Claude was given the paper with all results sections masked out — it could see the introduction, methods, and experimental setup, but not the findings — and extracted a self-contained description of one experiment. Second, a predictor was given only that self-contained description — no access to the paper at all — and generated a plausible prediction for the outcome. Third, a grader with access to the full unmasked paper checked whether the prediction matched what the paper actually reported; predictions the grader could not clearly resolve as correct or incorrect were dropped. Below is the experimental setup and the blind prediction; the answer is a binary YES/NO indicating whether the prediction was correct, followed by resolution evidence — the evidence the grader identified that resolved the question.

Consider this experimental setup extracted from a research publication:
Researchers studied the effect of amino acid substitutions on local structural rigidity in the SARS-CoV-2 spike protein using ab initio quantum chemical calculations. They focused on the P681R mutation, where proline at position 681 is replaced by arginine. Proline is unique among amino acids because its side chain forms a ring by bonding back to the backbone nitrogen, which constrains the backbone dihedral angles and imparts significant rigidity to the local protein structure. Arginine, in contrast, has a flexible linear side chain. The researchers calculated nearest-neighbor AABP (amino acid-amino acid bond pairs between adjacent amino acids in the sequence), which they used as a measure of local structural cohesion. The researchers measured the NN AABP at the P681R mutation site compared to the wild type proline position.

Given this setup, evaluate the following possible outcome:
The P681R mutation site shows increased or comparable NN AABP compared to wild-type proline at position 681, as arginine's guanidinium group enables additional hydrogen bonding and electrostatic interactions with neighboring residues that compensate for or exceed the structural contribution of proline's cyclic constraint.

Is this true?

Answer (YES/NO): NO